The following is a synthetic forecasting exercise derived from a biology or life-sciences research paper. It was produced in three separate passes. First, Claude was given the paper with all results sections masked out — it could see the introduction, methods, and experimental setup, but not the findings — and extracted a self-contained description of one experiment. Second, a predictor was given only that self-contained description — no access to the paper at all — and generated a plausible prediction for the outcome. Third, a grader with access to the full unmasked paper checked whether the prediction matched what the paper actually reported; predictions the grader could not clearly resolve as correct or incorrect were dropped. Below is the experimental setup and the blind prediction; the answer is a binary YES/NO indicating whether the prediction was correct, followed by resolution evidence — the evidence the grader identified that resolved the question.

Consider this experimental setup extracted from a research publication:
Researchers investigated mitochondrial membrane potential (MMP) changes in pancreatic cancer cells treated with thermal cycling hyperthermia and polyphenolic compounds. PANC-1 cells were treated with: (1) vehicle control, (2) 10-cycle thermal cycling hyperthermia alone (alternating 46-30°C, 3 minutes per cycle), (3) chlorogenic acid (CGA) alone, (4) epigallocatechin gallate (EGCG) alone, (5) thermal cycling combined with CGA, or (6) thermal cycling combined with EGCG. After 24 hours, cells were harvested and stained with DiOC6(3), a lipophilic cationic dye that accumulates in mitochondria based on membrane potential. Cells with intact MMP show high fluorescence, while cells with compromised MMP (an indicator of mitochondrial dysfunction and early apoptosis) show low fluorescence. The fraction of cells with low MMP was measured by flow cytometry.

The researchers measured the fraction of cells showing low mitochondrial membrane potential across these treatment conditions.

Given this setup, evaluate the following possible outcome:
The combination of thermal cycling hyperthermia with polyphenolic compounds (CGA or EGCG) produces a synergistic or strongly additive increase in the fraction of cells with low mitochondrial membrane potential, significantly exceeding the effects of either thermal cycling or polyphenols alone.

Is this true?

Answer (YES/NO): YES